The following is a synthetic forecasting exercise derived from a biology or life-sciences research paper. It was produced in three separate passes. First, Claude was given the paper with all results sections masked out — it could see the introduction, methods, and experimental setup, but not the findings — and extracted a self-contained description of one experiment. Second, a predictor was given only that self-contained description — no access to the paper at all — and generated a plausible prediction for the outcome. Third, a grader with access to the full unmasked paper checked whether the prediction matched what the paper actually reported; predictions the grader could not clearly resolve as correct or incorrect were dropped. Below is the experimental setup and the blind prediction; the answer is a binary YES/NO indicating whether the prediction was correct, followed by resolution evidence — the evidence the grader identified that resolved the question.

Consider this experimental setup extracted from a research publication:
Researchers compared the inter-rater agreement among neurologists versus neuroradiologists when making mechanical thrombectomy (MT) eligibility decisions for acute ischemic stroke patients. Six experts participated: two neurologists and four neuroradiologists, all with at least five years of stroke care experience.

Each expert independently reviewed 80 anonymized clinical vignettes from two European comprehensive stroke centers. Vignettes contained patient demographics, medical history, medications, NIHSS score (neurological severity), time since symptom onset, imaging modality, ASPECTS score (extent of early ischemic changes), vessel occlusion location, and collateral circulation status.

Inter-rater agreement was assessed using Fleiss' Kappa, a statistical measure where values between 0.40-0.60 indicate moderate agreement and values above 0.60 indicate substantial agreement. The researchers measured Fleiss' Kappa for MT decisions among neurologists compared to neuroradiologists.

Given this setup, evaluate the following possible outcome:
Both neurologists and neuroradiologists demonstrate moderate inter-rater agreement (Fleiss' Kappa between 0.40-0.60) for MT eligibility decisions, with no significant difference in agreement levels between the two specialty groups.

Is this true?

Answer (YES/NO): NO